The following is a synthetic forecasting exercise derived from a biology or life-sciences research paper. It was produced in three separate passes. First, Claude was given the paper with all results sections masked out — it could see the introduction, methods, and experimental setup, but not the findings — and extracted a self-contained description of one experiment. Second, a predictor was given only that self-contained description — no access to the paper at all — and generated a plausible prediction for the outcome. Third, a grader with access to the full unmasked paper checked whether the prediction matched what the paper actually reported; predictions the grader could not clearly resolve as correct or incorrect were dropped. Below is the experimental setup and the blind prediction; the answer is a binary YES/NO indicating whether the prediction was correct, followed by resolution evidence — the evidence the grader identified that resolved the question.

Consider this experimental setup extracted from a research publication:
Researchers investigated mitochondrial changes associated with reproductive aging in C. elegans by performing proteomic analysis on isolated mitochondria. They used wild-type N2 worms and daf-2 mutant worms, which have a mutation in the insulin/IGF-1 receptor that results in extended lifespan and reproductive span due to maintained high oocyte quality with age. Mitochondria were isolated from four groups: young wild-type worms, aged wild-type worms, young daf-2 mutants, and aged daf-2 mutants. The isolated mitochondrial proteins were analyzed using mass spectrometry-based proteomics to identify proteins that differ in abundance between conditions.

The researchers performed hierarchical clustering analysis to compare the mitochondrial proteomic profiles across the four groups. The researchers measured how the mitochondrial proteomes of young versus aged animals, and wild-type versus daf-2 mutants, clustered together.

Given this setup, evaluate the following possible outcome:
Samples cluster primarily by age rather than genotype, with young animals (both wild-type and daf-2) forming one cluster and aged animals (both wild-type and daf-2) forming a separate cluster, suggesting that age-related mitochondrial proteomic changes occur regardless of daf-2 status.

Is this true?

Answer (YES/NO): NO